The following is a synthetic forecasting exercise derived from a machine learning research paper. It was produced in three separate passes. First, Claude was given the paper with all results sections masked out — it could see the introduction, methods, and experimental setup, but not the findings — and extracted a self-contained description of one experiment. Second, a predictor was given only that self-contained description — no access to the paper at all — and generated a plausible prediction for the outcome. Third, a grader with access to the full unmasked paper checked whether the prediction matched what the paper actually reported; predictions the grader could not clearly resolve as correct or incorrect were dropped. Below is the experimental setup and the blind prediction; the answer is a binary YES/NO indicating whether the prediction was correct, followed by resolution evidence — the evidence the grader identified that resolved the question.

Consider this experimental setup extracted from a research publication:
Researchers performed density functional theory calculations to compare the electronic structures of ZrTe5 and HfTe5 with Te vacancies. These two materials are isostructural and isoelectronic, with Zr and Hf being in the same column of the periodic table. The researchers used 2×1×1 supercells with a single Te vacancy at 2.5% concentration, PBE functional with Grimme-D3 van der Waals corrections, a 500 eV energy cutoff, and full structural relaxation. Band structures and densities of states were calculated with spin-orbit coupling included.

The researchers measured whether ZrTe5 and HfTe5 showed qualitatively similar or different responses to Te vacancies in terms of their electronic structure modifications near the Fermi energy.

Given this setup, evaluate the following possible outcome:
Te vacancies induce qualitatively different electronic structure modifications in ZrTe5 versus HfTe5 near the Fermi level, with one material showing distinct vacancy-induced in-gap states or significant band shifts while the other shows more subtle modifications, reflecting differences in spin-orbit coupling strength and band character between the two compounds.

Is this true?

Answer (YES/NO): NO